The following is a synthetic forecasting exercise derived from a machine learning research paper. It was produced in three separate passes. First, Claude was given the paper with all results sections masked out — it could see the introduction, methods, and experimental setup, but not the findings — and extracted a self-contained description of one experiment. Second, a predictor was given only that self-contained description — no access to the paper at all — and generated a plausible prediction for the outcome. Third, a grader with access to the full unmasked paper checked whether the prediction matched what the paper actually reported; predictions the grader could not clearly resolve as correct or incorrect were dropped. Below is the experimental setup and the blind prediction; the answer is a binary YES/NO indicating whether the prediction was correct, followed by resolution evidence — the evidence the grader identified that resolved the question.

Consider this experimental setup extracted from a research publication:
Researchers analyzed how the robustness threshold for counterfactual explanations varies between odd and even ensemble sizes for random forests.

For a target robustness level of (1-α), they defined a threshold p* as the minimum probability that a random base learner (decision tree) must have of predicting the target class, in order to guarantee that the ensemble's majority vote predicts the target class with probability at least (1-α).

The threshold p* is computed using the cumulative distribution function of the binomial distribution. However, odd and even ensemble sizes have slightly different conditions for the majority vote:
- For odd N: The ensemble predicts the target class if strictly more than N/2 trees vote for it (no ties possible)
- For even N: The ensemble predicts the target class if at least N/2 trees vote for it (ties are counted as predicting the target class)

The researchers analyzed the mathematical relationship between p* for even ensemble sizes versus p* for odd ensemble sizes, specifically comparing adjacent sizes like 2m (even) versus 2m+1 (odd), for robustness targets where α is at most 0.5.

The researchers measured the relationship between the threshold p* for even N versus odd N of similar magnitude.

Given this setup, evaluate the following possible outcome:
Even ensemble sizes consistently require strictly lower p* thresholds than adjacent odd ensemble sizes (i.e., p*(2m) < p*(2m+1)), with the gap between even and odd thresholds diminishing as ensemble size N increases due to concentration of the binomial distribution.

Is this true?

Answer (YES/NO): NO